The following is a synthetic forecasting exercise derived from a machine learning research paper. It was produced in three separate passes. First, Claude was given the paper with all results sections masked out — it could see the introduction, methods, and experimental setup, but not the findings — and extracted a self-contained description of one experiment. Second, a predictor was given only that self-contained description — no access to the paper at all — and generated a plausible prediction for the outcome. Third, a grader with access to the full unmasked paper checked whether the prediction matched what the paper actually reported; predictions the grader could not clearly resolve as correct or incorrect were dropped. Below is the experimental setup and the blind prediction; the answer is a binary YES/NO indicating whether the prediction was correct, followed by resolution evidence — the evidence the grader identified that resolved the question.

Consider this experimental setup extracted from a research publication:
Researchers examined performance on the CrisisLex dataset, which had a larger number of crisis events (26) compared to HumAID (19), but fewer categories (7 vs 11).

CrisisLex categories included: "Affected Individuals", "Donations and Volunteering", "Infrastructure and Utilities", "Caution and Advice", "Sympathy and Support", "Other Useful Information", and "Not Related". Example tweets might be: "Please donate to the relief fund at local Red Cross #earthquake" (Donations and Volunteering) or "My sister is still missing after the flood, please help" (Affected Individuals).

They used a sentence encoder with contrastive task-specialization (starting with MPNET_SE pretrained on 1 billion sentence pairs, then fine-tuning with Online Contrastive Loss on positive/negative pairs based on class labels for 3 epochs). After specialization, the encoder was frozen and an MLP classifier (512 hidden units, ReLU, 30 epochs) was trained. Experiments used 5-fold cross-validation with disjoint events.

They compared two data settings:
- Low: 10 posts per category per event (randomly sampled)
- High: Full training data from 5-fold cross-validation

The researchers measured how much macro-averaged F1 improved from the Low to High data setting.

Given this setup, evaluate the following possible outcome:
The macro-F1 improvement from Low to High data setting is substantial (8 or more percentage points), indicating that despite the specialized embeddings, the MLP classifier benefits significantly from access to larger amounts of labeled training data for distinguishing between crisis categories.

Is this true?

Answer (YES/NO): NO